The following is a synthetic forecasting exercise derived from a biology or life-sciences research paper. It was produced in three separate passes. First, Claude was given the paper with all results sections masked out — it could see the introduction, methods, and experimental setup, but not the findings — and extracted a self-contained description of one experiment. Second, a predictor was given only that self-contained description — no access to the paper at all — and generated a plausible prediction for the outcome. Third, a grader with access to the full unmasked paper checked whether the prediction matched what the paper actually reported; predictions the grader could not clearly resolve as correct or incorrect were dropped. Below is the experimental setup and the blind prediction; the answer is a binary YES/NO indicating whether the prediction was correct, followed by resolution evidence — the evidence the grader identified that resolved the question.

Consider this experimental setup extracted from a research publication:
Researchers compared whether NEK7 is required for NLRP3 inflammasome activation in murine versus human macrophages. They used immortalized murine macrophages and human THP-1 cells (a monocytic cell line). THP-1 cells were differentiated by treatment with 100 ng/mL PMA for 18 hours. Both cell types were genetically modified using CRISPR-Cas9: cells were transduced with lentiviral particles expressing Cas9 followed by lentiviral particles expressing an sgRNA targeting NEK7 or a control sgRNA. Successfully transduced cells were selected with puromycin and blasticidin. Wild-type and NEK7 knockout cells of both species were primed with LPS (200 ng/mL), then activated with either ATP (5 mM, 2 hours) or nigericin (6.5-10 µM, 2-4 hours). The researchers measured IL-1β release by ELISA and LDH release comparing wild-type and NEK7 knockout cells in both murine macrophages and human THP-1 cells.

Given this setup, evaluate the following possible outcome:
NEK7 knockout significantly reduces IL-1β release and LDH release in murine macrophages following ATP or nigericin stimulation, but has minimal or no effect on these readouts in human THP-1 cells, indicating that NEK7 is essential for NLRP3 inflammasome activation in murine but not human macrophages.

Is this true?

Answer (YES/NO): NO